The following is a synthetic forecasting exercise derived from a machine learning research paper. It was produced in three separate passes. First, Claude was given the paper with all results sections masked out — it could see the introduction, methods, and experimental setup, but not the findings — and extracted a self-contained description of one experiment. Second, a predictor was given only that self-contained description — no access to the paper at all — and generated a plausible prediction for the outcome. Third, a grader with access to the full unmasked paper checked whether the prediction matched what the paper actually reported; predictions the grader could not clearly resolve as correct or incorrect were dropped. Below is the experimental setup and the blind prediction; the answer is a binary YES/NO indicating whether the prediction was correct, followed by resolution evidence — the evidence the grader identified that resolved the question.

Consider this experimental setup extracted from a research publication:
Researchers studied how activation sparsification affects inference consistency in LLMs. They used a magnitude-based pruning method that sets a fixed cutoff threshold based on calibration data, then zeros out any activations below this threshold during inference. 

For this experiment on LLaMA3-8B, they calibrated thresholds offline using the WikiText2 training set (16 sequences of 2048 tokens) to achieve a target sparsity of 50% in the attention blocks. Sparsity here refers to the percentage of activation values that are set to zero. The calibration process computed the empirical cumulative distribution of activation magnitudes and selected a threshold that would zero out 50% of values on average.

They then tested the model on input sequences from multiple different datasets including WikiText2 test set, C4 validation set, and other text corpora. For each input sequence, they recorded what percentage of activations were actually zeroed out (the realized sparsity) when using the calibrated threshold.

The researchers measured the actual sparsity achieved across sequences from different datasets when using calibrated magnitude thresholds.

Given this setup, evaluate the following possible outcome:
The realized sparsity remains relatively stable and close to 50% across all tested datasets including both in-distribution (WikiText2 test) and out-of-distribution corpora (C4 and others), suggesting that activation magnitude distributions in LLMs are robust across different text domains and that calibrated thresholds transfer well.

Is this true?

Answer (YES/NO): NO